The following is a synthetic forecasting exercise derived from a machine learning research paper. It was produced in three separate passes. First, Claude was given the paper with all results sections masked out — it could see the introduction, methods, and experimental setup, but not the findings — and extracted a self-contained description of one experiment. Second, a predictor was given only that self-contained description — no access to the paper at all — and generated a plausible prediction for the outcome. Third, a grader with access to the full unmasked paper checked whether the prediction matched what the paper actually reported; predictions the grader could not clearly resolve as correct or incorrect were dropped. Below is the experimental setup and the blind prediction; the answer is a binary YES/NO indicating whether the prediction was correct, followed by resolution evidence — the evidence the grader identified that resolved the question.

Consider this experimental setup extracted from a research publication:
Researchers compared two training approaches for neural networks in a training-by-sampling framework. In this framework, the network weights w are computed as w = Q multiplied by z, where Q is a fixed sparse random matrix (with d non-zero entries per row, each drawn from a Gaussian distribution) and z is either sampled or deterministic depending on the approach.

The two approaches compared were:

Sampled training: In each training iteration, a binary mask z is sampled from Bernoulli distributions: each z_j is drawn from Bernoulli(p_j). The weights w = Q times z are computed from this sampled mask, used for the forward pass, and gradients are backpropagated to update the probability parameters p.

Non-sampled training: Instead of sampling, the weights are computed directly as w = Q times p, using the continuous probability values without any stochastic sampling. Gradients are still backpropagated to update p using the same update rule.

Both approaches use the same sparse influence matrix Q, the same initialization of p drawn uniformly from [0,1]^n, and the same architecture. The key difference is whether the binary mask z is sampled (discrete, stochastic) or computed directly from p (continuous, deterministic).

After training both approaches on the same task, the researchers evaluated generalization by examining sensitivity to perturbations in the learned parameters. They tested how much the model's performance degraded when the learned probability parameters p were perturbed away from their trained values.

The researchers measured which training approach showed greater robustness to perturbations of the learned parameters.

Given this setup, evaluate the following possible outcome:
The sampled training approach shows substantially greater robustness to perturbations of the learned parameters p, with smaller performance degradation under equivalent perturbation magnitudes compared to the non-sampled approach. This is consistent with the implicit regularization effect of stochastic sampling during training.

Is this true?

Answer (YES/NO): YES